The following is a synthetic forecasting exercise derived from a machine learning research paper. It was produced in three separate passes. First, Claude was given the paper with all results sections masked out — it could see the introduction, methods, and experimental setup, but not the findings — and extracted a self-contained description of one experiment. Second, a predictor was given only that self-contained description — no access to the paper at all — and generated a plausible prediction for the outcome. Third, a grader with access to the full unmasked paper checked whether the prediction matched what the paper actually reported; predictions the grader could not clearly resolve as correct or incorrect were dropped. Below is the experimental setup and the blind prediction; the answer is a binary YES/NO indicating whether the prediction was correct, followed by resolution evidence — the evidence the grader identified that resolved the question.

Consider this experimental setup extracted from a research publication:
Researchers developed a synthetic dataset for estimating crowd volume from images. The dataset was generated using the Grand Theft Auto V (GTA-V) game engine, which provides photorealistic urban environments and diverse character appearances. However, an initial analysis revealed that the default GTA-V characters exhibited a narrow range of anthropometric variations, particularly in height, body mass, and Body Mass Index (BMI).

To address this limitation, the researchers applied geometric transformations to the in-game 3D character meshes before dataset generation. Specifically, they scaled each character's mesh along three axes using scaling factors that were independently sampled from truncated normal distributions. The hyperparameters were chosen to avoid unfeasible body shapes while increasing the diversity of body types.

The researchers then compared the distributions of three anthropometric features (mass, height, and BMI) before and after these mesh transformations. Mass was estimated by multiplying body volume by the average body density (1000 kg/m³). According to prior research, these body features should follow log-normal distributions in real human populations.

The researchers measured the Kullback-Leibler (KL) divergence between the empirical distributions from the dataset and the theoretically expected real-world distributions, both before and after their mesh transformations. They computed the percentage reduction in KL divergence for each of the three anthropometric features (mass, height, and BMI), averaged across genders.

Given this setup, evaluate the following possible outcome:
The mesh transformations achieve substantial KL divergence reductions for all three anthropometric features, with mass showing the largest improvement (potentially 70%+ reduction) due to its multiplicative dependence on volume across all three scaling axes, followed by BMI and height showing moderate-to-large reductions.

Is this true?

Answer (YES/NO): NO